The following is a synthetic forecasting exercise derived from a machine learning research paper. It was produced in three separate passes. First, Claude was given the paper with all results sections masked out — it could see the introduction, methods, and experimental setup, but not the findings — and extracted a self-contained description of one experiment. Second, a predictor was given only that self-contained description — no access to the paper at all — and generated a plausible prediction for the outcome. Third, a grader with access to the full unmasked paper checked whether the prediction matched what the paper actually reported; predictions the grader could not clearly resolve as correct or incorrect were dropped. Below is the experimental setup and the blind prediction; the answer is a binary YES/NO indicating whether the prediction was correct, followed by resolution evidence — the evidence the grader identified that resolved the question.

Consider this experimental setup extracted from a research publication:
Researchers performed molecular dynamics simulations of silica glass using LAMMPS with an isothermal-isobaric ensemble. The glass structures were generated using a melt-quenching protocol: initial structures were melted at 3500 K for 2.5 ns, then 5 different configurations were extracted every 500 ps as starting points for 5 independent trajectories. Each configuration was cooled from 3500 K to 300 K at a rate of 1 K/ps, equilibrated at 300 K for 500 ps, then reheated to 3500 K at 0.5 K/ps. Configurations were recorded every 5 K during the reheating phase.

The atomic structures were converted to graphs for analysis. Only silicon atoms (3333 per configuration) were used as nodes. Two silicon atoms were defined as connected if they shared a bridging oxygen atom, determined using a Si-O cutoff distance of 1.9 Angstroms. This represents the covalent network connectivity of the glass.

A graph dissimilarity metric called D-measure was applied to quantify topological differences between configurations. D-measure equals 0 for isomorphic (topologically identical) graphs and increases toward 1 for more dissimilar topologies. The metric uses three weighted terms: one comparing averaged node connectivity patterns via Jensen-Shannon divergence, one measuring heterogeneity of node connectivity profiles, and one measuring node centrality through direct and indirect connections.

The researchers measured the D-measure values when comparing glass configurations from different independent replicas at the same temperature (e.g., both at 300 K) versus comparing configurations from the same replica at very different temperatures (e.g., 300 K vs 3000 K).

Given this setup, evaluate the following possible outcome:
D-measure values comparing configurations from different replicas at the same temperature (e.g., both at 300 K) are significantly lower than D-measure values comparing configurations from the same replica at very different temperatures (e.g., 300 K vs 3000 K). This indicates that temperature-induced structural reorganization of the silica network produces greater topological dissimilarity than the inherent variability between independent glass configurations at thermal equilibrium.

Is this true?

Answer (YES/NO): YES